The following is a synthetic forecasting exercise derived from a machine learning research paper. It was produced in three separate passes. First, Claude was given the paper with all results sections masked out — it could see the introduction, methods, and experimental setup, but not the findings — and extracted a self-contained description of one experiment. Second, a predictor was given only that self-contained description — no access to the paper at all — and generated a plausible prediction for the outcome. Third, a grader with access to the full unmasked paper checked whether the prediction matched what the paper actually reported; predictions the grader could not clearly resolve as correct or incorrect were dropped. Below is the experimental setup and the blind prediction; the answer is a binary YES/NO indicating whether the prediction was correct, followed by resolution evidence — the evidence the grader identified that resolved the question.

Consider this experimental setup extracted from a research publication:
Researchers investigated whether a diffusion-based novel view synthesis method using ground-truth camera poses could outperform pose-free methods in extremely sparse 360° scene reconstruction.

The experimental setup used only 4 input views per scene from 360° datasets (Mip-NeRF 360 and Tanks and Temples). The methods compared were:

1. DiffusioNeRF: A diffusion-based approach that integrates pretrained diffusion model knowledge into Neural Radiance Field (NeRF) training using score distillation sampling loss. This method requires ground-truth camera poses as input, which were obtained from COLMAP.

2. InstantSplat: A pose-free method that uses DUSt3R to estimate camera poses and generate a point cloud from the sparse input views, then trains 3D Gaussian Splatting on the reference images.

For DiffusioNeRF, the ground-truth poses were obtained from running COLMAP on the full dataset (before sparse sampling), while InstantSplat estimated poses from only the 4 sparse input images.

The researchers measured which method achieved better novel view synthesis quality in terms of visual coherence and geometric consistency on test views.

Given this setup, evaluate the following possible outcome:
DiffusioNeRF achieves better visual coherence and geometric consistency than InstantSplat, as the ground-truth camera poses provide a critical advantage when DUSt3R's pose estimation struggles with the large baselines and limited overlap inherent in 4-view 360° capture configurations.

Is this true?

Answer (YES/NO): NO